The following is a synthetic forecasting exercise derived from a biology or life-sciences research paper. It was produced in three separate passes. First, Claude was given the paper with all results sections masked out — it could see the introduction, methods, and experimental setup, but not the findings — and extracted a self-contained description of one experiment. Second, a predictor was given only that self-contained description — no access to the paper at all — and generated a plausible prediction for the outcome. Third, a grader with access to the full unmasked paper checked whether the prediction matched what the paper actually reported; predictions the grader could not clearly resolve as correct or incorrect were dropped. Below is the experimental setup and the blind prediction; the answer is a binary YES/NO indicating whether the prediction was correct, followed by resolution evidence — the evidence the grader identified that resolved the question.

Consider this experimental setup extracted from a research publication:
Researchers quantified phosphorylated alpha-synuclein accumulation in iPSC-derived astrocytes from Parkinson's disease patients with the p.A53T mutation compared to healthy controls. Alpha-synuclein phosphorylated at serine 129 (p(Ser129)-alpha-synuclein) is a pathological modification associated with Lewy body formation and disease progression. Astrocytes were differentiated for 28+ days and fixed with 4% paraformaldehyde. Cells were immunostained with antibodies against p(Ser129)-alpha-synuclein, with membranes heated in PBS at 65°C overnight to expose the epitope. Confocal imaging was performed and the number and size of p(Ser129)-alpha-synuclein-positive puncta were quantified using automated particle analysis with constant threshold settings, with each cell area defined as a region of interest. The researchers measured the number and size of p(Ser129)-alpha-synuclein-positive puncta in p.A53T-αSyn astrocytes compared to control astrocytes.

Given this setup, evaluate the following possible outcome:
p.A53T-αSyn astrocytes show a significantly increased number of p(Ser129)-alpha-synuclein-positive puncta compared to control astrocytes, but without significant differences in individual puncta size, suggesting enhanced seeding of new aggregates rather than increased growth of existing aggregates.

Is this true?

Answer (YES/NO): NO